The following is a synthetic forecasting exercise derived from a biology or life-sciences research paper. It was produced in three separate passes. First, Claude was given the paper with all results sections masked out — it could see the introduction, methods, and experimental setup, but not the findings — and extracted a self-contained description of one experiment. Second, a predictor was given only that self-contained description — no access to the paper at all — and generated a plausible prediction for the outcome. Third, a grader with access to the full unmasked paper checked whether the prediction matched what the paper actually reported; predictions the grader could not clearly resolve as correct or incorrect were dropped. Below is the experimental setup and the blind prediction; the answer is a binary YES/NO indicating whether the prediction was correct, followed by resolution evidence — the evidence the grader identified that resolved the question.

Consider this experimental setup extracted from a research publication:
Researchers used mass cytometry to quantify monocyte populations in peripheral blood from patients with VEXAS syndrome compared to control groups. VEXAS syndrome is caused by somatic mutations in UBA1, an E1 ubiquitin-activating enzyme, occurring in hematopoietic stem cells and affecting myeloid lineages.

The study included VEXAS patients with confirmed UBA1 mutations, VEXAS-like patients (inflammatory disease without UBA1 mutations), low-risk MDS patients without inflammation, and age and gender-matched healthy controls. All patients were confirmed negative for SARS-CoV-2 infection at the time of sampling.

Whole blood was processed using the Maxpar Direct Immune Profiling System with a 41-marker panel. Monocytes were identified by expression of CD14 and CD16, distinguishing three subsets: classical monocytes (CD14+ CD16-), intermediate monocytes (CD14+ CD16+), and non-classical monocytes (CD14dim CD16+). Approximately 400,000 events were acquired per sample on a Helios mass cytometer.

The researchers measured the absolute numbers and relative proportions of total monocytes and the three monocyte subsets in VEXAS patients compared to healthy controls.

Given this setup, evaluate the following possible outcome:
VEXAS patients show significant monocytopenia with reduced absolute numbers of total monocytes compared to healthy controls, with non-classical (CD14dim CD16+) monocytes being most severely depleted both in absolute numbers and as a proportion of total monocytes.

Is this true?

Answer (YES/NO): NO